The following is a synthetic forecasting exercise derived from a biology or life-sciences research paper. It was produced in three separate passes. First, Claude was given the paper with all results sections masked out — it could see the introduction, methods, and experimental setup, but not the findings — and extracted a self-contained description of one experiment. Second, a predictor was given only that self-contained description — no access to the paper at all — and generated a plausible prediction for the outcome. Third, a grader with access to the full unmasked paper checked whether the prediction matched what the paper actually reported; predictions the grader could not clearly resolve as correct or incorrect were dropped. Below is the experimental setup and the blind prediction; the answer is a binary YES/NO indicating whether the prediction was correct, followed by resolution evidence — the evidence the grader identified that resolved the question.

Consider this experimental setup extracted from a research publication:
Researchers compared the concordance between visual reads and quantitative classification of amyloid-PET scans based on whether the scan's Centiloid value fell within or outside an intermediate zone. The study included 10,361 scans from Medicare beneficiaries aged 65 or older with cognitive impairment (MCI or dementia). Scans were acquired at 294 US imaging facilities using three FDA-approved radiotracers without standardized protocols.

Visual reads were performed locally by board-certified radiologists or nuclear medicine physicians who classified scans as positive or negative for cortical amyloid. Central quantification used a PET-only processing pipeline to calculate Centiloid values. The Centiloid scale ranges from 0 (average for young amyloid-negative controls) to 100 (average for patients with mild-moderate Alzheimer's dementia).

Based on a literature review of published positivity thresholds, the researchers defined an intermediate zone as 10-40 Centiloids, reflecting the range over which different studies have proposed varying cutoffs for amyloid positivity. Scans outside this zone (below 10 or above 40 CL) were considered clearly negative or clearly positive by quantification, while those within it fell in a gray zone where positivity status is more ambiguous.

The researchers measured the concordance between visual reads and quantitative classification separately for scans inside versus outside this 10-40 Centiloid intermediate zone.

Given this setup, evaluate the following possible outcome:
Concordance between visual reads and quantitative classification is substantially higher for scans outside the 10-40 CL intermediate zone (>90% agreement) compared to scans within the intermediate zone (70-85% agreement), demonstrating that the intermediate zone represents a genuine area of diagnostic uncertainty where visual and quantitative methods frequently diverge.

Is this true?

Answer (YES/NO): NO